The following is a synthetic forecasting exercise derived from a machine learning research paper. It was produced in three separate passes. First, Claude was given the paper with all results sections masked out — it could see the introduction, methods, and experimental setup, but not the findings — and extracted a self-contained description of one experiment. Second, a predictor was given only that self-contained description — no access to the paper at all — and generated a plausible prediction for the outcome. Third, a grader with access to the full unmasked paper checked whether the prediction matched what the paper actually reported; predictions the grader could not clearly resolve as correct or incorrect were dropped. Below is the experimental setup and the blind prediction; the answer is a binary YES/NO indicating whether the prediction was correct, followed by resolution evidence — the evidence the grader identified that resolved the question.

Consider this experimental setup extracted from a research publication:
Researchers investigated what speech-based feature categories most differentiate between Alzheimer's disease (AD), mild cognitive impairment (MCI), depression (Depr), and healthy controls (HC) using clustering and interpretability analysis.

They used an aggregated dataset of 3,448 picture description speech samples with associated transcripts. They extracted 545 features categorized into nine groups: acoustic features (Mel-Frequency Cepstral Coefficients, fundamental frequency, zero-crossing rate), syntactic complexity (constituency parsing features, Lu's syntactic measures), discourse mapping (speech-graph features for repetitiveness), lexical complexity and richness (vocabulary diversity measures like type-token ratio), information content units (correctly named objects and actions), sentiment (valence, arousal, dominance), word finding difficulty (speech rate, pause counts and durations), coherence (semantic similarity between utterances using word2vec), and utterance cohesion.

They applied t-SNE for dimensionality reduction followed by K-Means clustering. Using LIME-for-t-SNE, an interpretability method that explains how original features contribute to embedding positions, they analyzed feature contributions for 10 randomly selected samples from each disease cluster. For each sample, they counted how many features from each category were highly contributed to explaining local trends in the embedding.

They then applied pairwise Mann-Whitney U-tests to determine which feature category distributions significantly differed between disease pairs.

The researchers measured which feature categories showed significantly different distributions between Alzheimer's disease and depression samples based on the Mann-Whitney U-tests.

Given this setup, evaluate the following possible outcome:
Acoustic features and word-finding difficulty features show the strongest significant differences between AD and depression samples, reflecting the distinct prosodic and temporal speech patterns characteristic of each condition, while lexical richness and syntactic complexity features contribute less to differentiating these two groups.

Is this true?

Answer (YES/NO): NO